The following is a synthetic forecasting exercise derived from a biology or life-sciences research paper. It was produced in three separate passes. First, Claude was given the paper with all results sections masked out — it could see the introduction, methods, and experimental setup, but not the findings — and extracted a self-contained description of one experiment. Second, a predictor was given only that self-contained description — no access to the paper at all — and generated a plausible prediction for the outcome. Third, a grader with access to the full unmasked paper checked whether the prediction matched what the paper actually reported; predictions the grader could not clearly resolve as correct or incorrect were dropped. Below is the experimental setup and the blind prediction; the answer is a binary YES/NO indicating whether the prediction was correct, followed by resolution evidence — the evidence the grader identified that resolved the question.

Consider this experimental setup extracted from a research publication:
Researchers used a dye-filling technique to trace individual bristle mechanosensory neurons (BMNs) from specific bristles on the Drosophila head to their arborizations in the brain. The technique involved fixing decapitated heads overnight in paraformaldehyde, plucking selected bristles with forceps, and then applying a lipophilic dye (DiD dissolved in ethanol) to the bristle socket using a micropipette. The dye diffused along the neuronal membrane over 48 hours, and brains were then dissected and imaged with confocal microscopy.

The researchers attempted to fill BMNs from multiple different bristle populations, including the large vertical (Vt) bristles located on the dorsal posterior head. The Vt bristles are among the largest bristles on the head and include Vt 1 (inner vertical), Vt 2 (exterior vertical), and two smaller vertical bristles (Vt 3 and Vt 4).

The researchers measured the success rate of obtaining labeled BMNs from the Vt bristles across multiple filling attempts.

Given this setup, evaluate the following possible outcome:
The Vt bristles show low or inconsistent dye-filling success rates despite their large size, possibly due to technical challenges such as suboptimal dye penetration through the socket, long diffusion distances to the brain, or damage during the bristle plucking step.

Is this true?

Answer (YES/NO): YES